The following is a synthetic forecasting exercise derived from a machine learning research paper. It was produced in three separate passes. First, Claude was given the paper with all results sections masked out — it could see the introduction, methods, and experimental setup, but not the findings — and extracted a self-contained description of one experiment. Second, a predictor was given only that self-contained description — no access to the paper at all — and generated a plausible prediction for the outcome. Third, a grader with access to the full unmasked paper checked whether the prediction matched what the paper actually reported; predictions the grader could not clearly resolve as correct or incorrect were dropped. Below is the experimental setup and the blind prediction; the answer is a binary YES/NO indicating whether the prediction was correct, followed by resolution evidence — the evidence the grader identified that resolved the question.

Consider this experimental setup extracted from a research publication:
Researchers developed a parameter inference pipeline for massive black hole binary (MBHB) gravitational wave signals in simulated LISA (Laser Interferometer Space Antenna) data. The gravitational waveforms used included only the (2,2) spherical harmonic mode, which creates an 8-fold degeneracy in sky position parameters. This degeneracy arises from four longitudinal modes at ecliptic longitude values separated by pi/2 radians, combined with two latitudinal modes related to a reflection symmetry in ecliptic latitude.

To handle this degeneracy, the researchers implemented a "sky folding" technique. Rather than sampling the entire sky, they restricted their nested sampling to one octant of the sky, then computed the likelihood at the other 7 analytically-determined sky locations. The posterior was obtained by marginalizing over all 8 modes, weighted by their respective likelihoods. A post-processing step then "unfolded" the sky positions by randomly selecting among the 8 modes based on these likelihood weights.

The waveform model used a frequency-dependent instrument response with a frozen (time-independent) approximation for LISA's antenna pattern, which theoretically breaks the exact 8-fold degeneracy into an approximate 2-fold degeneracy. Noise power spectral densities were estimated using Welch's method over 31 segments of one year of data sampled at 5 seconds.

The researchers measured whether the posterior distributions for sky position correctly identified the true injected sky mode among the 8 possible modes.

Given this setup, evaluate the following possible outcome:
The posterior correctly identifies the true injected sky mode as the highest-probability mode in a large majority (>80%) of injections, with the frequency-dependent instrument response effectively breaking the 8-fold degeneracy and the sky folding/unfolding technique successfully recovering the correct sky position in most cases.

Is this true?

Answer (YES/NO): NO